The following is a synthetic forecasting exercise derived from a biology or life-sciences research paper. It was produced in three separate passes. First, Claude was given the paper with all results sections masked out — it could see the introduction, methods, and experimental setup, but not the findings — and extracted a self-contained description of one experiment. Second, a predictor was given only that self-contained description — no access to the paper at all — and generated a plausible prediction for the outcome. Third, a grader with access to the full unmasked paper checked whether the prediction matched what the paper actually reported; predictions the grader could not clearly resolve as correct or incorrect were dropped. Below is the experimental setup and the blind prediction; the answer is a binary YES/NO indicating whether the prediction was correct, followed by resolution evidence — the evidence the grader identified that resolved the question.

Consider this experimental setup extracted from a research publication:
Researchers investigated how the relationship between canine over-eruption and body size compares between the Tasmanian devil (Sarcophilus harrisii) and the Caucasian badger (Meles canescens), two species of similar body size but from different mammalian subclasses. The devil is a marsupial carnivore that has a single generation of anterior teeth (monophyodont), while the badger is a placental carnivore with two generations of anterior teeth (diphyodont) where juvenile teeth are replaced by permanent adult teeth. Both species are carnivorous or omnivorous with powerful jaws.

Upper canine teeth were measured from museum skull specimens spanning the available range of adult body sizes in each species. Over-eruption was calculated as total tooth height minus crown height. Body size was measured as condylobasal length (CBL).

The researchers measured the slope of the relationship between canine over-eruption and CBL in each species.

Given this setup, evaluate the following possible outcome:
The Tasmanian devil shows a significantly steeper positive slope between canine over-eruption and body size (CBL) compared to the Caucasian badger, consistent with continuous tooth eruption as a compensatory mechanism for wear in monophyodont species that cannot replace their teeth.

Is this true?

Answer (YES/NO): YES